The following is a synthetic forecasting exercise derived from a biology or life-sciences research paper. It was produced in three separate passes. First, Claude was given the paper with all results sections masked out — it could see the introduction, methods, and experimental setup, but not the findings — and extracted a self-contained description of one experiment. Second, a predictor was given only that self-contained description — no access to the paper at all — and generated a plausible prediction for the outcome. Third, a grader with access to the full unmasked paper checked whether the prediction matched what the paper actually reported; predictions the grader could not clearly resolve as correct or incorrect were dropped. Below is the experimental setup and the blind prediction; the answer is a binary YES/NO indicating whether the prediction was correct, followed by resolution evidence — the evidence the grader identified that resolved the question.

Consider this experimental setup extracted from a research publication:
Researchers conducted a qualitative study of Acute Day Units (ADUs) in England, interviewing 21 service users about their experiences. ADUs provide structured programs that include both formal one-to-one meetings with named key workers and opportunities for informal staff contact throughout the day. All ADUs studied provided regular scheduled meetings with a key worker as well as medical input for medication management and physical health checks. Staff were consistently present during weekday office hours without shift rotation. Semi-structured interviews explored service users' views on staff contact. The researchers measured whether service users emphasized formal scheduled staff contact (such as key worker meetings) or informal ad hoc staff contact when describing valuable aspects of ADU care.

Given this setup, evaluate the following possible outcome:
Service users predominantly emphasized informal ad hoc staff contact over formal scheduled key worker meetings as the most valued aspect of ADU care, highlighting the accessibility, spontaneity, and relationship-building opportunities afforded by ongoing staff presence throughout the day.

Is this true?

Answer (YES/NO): YES